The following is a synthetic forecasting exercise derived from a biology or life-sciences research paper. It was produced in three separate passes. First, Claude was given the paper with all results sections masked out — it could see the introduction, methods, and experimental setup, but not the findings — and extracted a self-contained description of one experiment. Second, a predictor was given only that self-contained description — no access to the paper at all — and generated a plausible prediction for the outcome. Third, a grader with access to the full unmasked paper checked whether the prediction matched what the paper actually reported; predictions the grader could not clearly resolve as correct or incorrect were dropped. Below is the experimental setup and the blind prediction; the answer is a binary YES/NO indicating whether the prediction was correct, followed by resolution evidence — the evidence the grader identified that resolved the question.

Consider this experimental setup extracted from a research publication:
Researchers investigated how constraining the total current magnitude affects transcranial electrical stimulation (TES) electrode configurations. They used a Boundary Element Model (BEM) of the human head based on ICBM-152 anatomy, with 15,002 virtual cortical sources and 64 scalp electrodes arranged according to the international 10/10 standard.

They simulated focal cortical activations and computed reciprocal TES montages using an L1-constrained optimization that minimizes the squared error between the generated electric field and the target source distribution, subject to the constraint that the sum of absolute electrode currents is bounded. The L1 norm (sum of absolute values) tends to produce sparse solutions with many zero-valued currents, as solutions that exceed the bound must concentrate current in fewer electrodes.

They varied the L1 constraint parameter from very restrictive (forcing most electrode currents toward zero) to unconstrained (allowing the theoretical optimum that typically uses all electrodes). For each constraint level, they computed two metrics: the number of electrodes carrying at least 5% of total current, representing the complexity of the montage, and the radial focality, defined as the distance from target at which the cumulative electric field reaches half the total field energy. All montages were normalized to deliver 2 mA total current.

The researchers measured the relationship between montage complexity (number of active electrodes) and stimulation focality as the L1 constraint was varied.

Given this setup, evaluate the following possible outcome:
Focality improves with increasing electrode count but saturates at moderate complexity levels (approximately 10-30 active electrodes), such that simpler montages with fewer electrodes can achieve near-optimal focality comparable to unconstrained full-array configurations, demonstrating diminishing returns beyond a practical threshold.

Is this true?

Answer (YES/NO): NO